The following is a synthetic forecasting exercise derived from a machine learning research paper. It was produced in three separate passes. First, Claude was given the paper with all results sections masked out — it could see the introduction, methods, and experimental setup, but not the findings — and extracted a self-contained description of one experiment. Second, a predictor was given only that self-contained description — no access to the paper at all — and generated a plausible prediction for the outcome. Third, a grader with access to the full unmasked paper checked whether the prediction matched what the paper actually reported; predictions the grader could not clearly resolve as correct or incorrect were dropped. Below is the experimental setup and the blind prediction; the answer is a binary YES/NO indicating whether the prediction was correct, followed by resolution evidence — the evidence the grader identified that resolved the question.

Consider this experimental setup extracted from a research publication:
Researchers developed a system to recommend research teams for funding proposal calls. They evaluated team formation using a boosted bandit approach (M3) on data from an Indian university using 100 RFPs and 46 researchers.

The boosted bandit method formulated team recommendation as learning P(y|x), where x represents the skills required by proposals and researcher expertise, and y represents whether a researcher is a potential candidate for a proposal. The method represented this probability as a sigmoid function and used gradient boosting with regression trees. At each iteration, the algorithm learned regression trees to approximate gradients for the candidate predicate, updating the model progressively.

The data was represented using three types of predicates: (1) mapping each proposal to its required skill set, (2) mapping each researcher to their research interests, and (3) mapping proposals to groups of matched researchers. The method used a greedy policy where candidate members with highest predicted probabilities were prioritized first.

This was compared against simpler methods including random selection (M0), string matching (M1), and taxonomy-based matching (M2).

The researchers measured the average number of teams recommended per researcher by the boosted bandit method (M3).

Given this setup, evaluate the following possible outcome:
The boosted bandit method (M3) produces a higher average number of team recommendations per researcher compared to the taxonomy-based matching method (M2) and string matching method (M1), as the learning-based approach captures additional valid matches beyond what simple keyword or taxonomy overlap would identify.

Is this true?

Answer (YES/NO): NO